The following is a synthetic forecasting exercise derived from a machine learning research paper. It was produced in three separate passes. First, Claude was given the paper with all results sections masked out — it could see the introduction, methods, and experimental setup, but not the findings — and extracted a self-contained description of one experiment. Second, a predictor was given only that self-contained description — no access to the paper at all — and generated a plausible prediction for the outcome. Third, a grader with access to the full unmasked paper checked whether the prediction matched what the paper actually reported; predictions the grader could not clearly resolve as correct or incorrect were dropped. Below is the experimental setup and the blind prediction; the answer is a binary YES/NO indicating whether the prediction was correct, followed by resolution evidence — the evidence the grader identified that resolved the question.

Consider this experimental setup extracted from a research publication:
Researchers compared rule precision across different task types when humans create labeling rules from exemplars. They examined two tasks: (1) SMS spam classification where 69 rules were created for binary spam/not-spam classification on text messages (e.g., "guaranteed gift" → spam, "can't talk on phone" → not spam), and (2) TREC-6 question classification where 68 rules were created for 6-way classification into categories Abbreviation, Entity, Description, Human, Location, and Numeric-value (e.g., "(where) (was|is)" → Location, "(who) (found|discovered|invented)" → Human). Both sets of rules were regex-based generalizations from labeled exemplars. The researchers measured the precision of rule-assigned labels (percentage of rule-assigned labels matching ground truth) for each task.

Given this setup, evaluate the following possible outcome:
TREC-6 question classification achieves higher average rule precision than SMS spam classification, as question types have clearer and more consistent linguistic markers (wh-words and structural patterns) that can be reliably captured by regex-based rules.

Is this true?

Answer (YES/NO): NO